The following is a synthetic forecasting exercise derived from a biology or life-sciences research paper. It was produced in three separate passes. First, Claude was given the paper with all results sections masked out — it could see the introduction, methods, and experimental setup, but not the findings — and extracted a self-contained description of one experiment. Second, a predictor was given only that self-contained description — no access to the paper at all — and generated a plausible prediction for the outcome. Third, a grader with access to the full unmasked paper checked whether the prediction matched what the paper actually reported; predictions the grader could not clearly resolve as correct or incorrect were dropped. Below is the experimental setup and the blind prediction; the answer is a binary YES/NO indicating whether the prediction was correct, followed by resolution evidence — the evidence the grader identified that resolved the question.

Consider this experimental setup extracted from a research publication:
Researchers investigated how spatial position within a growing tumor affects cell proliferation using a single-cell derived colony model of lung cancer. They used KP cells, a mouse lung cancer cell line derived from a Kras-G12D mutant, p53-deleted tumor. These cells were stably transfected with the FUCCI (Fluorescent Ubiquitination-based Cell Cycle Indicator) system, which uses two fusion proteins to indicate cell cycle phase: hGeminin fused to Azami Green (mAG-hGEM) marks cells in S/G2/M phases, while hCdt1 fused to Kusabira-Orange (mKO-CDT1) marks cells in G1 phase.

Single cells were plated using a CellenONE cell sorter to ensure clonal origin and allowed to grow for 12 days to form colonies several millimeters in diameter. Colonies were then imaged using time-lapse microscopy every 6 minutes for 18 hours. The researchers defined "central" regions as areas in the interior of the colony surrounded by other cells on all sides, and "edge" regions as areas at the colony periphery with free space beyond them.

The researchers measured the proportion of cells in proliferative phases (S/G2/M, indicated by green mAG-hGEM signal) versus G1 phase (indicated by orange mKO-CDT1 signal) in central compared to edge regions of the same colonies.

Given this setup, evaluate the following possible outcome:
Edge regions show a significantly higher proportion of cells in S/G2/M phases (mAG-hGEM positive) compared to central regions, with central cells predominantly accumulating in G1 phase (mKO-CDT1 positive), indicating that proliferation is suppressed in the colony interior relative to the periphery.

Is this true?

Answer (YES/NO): YES